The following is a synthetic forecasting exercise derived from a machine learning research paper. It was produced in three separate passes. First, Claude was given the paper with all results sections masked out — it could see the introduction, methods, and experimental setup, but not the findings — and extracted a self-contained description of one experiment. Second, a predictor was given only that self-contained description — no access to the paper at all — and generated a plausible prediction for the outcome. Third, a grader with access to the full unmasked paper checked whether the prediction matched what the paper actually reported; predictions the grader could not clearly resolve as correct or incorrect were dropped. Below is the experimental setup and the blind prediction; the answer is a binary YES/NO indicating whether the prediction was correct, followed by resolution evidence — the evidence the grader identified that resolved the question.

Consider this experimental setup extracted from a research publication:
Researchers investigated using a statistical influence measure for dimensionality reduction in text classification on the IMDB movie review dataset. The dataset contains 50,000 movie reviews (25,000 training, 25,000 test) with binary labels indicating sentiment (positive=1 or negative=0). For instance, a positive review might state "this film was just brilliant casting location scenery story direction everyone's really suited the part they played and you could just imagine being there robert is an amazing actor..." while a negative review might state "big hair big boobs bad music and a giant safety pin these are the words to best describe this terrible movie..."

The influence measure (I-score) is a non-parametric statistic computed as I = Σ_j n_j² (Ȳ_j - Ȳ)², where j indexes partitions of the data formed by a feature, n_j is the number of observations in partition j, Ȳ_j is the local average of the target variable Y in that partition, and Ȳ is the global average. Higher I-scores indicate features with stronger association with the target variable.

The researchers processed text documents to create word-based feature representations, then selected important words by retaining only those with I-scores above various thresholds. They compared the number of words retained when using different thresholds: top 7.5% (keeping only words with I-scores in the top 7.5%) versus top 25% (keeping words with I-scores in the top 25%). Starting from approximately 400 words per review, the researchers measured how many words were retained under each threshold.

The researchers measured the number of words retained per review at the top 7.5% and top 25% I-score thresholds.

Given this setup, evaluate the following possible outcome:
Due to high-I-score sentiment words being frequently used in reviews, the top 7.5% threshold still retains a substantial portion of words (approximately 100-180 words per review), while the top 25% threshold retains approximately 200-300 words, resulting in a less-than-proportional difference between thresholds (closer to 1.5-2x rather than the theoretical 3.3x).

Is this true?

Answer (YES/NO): NO